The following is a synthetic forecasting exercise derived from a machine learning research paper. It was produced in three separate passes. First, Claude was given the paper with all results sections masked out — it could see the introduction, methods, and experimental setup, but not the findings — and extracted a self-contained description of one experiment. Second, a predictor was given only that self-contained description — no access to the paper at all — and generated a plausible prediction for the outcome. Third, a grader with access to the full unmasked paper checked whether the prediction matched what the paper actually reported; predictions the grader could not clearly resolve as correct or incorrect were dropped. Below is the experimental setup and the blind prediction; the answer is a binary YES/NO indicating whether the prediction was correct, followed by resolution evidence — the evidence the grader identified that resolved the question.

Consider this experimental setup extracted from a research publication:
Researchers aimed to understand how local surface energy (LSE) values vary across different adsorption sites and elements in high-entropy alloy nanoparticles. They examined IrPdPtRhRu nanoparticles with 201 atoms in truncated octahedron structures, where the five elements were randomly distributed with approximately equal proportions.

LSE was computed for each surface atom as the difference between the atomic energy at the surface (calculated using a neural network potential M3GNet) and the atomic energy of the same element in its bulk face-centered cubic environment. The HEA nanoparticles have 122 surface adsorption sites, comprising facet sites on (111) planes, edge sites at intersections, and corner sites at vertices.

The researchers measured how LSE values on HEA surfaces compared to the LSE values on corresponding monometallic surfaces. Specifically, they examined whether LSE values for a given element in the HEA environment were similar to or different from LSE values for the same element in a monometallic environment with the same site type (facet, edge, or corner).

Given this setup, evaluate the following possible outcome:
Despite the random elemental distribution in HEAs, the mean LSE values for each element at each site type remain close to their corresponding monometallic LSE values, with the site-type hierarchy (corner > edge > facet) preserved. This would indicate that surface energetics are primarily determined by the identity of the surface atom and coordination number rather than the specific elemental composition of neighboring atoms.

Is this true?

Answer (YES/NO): NO